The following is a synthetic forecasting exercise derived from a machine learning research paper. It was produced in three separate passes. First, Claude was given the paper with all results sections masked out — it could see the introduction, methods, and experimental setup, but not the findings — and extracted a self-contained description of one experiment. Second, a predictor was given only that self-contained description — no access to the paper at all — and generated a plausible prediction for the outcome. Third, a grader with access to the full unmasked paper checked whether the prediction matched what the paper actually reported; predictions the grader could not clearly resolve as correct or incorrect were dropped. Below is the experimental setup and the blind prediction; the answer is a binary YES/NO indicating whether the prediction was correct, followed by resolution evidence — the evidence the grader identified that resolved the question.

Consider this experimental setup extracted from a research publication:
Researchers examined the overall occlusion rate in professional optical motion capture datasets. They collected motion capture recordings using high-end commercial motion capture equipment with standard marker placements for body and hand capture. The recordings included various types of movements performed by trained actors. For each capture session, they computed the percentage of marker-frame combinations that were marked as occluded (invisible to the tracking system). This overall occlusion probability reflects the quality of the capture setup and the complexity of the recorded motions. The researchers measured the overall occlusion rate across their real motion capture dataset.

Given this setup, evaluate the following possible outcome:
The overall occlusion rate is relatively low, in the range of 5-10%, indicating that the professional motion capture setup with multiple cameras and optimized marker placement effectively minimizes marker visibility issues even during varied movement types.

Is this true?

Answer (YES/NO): YES